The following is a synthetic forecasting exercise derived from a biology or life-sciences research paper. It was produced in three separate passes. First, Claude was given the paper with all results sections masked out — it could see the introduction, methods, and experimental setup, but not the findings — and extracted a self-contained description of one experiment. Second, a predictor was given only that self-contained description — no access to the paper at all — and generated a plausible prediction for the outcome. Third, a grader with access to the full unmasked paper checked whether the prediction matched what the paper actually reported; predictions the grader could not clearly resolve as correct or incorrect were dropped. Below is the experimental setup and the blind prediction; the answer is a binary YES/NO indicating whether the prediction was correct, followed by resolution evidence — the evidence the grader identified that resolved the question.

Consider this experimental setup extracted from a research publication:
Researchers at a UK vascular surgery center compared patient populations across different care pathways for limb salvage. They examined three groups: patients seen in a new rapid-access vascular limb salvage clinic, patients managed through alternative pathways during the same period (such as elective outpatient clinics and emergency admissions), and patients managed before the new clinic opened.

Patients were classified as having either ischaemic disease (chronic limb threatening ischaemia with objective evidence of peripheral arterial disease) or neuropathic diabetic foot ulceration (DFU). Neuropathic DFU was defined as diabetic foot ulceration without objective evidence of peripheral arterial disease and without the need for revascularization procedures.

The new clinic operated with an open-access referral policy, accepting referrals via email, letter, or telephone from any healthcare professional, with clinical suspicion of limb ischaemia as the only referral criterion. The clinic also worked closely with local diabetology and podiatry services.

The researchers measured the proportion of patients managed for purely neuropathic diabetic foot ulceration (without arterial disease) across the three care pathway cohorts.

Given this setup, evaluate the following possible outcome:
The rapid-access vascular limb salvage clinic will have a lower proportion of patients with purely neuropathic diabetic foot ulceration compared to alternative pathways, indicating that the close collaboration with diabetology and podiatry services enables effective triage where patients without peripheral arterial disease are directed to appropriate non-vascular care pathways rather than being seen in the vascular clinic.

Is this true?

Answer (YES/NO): NO